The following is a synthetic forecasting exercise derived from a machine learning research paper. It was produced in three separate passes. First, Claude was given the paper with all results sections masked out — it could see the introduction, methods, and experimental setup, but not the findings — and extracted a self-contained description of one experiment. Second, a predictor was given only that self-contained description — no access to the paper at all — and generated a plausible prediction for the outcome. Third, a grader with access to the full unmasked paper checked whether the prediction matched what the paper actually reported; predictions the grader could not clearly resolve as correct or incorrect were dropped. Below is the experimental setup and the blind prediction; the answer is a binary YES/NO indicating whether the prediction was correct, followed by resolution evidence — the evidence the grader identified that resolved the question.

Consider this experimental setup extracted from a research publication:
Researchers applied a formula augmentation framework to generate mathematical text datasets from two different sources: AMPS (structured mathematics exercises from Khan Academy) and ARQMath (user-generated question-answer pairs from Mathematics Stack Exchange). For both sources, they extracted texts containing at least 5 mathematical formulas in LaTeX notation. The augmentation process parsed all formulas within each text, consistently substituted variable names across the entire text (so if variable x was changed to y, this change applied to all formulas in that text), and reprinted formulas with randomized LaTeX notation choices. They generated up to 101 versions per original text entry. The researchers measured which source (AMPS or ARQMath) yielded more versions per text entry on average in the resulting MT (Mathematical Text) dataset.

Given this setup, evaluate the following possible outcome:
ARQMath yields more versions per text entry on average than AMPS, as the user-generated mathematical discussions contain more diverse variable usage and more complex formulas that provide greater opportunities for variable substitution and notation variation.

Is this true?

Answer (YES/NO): NO